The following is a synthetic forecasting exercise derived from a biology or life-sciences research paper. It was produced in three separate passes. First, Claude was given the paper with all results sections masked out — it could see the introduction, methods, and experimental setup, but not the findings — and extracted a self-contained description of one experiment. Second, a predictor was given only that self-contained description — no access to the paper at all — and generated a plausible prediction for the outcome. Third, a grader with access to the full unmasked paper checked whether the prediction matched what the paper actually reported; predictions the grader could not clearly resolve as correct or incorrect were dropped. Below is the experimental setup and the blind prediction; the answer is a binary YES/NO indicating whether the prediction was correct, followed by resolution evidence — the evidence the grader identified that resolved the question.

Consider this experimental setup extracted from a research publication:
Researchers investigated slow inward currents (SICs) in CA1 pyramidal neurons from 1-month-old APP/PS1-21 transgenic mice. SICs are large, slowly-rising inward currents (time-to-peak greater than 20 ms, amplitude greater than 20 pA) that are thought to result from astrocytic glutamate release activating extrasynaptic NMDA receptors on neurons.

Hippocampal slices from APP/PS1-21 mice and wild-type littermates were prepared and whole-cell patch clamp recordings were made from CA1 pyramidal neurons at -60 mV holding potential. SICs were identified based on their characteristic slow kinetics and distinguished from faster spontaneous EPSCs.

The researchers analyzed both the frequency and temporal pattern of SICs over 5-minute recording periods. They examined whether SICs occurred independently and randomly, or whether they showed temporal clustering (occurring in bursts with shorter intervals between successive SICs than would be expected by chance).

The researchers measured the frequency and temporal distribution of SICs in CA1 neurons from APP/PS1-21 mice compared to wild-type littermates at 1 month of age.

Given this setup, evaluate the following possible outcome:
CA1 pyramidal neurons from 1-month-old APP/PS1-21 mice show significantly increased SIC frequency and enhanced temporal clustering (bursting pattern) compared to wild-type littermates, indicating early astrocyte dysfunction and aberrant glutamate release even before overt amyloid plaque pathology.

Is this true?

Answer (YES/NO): NO